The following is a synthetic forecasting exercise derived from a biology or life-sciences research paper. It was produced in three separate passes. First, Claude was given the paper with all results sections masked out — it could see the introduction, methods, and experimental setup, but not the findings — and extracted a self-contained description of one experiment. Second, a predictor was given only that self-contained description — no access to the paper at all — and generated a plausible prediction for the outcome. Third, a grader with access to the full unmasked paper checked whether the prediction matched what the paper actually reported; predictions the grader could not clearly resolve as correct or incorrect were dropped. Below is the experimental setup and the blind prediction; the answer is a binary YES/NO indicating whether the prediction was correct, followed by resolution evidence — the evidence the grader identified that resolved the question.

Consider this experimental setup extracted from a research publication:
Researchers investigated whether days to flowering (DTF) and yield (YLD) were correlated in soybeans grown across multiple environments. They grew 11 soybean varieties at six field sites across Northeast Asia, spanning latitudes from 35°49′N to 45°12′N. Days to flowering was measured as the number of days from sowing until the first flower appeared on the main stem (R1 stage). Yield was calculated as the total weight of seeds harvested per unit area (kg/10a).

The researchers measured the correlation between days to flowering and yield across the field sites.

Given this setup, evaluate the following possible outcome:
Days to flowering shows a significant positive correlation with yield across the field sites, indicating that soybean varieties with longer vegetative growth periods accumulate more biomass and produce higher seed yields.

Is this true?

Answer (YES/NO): YES